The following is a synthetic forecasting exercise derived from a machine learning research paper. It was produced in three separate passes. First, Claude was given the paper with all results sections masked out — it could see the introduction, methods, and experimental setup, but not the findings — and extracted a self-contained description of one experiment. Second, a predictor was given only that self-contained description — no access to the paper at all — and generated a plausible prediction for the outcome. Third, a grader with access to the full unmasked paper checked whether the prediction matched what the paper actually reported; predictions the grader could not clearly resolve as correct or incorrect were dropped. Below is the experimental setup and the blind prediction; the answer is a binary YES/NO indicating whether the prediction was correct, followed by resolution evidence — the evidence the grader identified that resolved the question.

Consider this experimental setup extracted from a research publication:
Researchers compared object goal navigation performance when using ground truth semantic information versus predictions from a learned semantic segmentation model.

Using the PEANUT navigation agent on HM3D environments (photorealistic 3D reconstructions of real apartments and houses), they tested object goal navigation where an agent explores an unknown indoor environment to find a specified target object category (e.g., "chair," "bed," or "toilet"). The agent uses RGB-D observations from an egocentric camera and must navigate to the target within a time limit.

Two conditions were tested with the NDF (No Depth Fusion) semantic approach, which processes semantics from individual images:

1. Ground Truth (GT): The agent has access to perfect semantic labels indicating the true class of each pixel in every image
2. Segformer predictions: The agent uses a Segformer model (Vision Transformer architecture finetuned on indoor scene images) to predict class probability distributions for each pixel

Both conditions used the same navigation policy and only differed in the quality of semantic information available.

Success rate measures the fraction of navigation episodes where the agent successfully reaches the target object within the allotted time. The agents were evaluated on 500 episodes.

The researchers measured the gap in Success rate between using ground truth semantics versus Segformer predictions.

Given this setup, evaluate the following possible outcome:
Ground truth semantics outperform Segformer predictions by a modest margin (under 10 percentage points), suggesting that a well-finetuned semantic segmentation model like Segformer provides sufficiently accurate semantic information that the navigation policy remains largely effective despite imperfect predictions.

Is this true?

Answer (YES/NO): NO